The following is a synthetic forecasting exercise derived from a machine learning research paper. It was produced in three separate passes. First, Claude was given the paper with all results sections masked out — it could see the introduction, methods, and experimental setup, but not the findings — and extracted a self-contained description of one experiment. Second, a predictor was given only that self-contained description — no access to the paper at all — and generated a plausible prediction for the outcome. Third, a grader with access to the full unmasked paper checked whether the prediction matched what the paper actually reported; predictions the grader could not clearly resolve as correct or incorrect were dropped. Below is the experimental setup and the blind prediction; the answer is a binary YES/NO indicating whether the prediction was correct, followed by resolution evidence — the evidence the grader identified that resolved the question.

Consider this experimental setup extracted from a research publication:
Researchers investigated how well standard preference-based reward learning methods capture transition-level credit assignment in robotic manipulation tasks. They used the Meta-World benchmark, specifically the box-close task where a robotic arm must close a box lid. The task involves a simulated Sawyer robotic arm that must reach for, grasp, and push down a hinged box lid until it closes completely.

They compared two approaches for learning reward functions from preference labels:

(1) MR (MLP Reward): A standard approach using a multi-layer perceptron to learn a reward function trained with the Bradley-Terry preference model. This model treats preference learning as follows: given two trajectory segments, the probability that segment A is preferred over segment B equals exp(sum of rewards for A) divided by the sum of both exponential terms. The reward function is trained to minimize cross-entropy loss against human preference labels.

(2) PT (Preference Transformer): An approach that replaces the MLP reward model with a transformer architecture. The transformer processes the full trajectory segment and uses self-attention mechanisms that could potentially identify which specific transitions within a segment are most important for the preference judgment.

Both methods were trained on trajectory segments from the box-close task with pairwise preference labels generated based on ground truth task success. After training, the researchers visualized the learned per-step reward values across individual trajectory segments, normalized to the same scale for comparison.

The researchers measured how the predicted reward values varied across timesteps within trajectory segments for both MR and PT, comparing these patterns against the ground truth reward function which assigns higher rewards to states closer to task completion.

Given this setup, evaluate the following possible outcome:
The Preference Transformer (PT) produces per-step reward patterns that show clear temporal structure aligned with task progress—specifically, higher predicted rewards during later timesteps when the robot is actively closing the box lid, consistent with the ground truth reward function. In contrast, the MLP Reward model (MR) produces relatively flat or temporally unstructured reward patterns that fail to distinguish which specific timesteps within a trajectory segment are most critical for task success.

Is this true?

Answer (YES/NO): NO